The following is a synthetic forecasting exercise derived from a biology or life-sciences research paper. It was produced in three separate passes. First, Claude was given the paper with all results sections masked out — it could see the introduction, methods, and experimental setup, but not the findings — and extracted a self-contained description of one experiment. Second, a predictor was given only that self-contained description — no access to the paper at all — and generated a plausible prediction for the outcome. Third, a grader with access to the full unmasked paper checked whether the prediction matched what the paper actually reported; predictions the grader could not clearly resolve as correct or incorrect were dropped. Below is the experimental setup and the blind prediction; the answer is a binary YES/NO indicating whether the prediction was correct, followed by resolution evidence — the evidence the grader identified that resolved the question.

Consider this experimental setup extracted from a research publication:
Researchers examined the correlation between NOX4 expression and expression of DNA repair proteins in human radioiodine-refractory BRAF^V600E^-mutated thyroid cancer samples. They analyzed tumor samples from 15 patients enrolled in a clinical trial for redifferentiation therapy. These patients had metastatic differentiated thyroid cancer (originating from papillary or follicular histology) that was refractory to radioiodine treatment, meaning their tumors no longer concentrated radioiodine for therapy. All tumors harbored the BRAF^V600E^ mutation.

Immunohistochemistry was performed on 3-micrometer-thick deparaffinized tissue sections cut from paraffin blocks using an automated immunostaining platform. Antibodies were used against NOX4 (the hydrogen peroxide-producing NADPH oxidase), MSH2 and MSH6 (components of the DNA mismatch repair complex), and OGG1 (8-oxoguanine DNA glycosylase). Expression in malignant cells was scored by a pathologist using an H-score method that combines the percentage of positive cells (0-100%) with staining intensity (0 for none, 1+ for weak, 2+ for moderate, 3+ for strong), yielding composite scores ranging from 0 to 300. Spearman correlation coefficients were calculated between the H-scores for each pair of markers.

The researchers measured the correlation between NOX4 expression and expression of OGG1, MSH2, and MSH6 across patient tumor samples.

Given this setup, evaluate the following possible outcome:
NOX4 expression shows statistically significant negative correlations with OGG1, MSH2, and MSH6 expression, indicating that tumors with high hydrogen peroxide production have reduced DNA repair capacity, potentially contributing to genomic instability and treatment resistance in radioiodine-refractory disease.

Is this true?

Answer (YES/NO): NO